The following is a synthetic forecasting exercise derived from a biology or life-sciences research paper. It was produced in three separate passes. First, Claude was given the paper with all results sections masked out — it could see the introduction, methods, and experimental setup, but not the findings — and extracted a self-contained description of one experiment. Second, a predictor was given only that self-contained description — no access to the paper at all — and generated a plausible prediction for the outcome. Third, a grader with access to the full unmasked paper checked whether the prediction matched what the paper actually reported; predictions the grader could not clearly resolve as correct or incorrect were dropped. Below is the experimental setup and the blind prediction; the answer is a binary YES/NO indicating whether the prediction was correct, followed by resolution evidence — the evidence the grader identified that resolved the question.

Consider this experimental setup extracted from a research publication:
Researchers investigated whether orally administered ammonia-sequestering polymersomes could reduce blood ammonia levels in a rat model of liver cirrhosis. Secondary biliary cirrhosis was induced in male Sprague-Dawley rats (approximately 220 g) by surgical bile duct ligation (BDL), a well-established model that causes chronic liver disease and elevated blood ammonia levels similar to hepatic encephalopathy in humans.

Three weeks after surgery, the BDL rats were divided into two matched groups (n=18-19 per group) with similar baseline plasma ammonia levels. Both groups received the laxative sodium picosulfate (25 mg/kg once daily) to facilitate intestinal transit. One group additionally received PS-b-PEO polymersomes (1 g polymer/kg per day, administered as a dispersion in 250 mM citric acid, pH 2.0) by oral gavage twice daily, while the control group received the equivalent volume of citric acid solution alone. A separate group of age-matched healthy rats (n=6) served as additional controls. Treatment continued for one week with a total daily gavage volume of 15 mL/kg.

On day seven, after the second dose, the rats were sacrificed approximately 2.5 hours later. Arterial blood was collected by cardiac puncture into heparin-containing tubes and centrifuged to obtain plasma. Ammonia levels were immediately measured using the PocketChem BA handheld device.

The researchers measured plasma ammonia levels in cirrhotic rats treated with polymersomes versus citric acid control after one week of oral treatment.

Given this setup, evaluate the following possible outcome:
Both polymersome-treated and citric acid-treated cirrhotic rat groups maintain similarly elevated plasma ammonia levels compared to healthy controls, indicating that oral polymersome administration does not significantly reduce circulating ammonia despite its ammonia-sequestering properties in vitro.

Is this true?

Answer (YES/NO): YES